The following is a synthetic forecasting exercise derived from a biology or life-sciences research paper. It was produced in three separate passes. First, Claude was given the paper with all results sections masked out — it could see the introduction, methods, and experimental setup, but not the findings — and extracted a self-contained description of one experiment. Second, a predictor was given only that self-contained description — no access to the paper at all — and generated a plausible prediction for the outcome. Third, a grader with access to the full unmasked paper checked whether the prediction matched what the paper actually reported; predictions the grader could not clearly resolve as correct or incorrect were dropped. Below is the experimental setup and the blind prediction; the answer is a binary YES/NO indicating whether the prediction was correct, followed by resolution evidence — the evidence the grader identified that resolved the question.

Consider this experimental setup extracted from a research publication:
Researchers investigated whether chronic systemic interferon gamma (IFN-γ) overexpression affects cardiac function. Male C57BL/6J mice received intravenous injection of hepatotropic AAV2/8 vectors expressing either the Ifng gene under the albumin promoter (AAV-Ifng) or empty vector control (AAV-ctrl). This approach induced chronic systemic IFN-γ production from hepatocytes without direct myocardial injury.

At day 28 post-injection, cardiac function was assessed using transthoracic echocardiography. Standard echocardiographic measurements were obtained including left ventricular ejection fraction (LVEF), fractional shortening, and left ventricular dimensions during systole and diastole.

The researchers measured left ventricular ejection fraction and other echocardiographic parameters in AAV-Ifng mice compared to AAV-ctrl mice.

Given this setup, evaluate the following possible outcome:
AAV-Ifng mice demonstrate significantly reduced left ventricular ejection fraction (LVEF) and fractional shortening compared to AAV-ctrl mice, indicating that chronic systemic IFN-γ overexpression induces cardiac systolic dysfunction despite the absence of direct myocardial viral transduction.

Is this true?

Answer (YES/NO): NO